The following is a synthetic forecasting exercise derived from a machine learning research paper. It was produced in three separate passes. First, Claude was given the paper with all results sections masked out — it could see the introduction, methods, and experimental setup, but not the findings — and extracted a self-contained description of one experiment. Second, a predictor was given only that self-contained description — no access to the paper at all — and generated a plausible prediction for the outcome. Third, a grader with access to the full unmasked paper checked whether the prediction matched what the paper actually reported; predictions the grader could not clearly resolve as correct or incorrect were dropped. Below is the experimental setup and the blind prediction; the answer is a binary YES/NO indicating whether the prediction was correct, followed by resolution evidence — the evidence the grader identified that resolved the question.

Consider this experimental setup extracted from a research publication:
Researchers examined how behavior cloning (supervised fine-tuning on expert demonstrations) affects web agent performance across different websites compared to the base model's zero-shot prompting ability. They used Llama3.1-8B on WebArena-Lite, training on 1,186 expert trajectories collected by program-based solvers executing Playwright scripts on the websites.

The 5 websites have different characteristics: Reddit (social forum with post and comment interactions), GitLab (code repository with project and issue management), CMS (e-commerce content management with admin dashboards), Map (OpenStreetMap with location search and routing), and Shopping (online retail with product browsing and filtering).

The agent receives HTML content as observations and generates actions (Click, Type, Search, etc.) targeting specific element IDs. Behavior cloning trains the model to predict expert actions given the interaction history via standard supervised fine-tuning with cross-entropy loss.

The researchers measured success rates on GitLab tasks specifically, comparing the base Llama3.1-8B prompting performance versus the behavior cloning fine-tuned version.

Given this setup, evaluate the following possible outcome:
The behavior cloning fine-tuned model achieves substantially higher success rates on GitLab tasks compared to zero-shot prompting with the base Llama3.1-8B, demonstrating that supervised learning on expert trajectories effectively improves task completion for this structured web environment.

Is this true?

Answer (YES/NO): NO